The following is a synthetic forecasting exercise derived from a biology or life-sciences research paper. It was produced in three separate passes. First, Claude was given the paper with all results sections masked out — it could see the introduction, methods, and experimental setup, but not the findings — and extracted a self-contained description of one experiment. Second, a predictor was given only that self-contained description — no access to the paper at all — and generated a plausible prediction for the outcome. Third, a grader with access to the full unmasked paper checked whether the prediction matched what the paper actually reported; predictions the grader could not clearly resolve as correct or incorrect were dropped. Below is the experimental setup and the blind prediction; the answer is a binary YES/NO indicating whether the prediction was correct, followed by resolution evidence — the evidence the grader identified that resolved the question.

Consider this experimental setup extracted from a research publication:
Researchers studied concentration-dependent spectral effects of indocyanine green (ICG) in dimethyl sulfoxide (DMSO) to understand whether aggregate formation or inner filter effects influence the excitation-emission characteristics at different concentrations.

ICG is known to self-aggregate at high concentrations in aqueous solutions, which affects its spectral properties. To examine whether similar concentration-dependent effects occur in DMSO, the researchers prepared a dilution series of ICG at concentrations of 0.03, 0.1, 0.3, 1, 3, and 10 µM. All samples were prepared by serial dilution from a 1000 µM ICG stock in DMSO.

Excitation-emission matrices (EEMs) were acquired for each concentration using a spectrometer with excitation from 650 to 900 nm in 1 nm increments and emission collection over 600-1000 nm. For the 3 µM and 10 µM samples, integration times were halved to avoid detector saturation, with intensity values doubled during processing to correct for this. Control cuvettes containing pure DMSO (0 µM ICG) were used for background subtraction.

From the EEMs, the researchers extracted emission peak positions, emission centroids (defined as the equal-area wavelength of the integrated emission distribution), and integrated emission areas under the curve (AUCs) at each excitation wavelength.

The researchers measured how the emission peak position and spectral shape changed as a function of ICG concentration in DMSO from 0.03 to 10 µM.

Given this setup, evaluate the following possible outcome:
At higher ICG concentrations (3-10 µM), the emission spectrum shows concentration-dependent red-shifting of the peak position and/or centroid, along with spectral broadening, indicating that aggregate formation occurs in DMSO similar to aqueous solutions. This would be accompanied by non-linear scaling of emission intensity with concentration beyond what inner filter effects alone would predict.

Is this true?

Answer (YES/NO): NO